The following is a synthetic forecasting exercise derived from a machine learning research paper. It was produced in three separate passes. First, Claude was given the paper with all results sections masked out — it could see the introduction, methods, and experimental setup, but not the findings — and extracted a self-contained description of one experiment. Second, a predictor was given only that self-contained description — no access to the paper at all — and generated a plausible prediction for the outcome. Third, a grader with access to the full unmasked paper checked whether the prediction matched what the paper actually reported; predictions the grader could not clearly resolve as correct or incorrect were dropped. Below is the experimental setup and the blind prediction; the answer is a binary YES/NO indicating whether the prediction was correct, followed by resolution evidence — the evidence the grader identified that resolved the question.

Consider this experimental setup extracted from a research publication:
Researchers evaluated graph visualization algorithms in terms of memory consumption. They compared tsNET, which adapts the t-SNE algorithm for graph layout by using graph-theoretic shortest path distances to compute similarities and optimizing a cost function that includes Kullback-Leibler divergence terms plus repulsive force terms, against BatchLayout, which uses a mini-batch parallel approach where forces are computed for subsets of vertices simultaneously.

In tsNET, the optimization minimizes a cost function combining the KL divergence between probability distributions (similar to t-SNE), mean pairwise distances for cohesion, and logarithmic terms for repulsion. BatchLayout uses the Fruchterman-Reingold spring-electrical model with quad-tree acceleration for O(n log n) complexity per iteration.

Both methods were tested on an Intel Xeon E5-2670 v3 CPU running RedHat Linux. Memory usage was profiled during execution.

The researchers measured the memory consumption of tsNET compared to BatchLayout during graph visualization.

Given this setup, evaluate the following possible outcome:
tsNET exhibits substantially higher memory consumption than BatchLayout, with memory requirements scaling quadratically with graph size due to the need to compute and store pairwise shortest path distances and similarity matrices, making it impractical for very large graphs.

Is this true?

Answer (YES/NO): NO